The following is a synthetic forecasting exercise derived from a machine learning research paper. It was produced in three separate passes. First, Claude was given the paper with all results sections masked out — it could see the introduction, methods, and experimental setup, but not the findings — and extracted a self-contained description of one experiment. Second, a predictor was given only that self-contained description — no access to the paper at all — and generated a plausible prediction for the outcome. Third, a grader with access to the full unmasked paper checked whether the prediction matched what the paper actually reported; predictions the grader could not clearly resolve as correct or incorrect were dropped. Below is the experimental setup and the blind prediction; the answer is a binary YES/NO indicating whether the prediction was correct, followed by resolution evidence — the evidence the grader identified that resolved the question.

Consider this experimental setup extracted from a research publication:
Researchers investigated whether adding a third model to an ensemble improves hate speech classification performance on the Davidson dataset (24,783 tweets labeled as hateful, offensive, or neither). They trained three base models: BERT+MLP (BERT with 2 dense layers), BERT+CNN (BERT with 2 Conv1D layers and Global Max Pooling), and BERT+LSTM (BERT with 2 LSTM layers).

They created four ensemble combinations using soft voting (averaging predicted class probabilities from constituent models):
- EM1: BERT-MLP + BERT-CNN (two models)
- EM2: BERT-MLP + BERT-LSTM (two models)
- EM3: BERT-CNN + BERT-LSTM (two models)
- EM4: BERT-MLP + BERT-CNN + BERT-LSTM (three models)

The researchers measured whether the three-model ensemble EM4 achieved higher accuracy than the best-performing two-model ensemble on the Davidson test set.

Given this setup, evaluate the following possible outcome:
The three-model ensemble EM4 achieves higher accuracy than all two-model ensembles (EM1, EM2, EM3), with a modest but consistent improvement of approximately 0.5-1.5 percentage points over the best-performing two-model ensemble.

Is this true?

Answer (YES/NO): NO